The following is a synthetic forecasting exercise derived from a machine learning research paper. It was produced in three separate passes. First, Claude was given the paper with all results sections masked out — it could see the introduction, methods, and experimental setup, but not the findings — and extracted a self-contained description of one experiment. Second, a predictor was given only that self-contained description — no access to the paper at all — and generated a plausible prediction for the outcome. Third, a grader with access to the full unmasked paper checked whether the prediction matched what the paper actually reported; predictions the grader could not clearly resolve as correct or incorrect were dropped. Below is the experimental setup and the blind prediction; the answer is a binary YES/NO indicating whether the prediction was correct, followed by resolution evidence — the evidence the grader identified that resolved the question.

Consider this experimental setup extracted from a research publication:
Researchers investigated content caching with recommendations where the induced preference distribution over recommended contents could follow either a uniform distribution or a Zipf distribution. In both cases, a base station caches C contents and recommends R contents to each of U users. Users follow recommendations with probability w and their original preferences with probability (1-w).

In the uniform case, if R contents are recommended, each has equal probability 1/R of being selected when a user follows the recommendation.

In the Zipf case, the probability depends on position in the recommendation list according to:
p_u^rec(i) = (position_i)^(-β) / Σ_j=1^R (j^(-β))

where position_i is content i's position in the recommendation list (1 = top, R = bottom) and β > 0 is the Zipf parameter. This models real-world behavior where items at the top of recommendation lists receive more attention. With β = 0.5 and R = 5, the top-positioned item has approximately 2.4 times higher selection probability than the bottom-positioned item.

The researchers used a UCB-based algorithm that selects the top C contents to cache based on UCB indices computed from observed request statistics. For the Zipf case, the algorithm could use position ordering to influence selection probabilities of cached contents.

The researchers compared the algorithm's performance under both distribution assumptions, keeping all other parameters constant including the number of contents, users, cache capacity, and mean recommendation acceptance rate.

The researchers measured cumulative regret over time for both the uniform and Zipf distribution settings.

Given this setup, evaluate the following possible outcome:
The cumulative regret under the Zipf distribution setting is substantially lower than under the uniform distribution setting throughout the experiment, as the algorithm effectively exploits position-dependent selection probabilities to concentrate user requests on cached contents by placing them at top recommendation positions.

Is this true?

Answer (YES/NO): NO